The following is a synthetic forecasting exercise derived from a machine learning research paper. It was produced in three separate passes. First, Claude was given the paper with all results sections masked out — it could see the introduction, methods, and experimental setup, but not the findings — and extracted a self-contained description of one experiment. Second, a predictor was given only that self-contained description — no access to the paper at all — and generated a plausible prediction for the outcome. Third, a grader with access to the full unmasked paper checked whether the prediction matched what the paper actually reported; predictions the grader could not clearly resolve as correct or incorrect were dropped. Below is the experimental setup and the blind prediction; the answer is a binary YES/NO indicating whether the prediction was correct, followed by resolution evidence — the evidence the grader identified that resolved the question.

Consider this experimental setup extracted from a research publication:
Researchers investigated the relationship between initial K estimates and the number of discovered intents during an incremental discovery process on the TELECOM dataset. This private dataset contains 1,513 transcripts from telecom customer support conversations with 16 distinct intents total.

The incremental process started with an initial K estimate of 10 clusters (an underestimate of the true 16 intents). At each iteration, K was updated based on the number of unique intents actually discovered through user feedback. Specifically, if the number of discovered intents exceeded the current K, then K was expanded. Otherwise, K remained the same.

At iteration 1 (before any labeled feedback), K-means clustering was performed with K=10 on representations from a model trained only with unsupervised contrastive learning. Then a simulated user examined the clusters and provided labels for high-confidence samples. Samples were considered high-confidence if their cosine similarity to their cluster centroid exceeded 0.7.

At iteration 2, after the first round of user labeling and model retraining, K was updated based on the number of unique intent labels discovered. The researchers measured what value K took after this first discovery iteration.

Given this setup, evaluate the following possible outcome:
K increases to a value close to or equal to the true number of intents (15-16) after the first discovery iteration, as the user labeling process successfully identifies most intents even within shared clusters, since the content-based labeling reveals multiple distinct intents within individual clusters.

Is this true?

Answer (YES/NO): NO